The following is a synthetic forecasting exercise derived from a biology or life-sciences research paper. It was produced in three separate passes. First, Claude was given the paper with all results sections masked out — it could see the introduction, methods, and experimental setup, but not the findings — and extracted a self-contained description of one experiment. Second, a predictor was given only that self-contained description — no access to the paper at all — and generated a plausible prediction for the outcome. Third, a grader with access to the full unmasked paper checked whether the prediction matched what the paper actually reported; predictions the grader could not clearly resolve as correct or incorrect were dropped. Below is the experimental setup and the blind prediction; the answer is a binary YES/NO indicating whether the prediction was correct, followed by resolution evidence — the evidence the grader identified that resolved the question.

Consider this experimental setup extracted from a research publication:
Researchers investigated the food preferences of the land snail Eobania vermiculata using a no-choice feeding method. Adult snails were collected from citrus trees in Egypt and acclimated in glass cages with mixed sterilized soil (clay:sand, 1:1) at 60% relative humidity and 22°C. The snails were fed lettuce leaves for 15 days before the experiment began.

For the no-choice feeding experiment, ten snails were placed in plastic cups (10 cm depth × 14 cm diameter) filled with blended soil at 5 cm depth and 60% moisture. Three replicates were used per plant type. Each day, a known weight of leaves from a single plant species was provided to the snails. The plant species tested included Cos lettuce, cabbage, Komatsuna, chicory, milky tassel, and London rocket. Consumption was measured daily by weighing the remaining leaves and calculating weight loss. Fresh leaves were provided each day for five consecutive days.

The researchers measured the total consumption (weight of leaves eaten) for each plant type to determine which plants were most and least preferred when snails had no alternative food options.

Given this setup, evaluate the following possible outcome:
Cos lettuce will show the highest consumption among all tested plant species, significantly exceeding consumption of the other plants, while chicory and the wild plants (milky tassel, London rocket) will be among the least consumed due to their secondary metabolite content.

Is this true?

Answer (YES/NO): NO